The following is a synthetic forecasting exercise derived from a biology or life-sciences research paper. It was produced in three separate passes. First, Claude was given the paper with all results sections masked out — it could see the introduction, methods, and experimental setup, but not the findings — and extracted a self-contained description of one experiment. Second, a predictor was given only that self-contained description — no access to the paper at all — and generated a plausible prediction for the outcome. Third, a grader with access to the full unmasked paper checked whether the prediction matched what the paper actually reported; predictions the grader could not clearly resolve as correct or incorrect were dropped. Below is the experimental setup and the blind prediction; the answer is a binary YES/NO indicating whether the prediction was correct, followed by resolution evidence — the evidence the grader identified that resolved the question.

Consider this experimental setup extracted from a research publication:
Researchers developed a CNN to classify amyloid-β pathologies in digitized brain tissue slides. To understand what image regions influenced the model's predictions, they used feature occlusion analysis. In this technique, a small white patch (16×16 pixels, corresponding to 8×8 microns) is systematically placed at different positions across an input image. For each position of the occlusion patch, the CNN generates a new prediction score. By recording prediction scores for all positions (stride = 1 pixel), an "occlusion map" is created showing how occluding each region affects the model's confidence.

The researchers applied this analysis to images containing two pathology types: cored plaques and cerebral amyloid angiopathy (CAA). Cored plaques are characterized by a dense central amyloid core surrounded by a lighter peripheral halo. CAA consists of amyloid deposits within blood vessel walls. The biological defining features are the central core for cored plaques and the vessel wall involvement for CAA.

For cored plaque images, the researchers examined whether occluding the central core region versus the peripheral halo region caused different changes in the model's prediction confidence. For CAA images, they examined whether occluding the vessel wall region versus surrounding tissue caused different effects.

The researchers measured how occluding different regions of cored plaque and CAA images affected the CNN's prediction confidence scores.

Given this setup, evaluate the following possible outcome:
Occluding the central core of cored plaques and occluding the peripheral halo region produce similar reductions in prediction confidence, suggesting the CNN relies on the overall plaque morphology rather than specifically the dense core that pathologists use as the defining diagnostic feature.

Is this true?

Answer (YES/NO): NO